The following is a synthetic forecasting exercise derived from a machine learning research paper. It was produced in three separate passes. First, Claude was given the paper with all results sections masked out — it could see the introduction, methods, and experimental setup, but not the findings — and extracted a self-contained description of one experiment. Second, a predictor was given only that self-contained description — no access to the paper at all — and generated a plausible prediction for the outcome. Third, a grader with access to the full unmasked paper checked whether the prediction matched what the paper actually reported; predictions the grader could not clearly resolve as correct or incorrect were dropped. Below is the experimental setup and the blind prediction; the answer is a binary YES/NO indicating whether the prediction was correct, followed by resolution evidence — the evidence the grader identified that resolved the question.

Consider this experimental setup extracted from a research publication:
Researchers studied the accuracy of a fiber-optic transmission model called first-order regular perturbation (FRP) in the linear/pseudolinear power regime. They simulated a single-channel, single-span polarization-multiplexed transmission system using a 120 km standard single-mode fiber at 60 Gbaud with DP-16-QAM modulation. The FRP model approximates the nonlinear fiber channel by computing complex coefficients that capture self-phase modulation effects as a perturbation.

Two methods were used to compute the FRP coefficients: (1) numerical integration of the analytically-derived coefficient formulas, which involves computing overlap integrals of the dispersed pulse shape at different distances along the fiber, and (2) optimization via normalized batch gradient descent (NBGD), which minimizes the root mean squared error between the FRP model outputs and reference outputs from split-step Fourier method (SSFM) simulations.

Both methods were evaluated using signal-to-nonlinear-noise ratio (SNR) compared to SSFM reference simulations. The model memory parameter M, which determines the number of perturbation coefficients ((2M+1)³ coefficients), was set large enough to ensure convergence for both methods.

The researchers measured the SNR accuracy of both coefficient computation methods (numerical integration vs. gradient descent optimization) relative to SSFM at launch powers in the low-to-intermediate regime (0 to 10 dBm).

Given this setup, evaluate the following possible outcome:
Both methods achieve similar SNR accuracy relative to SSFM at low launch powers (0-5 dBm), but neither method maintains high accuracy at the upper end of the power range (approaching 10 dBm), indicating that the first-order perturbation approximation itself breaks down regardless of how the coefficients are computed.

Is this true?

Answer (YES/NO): NO